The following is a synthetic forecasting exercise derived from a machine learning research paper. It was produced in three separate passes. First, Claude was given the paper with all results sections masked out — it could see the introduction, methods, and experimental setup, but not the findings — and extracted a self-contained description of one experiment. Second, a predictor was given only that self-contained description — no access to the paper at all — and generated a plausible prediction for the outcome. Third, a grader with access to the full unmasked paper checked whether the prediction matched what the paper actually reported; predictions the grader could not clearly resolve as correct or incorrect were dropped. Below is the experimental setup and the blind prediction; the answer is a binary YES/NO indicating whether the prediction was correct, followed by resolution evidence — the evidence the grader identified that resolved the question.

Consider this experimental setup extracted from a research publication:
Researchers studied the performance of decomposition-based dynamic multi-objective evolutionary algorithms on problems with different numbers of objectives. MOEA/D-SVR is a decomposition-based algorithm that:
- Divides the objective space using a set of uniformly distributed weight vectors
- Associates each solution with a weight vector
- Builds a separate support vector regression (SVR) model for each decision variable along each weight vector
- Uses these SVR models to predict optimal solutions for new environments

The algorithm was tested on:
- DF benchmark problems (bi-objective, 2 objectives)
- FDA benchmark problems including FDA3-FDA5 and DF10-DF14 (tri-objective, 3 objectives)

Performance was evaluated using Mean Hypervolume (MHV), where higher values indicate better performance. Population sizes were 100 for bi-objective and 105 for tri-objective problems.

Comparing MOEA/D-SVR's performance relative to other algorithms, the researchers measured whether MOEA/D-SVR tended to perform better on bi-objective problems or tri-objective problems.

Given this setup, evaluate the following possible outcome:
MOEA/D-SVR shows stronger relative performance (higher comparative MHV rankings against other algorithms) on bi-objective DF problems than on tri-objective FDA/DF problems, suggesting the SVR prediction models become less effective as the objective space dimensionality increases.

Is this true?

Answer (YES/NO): YES